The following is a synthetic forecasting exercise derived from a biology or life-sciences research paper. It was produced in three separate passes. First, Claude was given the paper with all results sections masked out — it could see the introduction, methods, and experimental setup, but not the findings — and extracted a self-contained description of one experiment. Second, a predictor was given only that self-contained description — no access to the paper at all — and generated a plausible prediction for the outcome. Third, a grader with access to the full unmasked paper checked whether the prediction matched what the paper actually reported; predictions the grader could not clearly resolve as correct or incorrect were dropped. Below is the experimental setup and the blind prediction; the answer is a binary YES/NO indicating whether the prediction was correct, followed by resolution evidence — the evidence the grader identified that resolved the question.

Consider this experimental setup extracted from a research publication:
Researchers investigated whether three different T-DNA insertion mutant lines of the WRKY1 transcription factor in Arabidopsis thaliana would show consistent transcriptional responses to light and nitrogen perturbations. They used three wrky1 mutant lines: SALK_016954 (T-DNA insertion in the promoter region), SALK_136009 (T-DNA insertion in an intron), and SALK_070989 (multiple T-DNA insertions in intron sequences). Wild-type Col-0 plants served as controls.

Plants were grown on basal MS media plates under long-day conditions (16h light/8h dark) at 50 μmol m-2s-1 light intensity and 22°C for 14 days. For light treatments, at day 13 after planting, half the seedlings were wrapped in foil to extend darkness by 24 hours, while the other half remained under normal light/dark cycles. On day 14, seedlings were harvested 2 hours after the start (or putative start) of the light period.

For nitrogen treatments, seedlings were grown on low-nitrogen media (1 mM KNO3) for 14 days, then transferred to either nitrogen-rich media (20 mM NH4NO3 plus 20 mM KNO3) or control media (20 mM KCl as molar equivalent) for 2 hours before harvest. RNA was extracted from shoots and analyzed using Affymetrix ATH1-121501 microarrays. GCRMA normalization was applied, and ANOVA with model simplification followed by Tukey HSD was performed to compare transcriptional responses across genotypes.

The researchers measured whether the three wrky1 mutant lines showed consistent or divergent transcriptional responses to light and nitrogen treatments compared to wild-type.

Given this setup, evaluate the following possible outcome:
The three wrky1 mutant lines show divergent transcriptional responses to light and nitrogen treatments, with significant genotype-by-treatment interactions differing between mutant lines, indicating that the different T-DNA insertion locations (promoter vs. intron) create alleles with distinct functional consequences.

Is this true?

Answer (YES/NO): NO